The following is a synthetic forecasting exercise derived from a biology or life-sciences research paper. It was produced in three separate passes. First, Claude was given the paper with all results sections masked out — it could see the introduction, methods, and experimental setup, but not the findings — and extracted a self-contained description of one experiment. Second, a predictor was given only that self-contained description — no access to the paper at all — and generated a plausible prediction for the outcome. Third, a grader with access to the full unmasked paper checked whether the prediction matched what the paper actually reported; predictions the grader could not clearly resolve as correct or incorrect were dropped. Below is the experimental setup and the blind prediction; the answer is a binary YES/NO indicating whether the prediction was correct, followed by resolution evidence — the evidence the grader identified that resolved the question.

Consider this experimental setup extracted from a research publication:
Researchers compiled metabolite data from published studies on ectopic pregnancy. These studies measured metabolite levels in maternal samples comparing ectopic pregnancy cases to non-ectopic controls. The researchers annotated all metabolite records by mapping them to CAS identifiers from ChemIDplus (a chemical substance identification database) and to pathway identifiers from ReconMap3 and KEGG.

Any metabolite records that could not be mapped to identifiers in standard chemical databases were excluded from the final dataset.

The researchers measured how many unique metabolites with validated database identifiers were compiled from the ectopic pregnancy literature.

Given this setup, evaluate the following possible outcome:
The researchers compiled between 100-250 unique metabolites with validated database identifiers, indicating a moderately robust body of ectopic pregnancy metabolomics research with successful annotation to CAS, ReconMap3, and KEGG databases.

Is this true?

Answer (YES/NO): NO